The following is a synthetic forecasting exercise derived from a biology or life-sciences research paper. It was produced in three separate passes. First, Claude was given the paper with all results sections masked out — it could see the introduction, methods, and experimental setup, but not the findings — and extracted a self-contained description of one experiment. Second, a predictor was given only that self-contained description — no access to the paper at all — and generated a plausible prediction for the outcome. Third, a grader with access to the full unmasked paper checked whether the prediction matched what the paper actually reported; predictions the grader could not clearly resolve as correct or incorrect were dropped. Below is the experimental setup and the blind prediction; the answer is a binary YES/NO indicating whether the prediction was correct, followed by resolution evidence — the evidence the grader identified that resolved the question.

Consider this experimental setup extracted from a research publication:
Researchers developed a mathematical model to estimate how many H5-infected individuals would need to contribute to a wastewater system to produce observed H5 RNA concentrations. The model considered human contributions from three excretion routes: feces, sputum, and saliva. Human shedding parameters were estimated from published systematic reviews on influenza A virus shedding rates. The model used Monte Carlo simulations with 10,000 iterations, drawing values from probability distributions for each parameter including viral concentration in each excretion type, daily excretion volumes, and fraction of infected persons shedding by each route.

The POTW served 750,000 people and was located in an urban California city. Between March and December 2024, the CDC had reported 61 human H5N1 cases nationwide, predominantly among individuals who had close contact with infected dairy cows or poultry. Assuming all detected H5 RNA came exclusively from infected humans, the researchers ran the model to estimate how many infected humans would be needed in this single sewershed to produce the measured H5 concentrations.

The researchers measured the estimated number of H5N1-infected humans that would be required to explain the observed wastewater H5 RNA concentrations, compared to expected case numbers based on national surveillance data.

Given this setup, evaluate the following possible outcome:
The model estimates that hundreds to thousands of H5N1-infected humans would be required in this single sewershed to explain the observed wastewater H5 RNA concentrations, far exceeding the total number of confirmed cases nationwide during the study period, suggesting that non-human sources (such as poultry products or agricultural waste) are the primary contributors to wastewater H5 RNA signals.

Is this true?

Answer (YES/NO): NO